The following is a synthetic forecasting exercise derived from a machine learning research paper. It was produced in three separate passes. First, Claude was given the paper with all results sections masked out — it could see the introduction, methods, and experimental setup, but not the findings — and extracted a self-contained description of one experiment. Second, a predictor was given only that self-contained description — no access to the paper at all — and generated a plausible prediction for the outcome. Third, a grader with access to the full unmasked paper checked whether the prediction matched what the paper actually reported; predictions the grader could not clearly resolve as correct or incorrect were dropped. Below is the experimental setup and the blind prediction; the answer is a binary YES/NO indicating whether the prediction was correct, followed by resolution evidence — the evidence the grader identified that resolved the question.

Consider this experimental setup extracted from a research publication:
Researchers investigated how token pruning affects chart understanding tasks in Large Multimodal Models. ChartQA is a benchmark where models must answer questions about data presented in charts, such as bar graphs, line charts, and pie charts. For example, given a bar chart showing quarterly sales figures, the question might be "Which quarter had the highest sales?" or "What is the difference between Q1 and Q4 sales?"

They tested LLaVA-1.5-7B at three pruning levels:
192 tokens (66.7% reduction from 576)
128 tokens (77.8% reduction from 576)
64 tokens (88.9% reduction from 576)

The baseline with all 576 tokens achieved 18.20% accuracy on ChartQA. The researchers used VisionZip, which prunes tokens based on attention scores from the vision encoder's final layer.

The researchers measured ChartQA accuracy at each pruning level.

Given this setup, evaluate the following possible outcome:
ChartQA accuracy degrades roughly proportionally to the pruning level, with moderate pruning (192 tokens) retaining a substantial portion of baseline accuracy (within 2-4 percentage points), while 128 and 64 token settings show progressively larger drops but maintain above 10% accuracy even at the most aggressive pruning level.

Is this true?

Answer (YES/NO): NO